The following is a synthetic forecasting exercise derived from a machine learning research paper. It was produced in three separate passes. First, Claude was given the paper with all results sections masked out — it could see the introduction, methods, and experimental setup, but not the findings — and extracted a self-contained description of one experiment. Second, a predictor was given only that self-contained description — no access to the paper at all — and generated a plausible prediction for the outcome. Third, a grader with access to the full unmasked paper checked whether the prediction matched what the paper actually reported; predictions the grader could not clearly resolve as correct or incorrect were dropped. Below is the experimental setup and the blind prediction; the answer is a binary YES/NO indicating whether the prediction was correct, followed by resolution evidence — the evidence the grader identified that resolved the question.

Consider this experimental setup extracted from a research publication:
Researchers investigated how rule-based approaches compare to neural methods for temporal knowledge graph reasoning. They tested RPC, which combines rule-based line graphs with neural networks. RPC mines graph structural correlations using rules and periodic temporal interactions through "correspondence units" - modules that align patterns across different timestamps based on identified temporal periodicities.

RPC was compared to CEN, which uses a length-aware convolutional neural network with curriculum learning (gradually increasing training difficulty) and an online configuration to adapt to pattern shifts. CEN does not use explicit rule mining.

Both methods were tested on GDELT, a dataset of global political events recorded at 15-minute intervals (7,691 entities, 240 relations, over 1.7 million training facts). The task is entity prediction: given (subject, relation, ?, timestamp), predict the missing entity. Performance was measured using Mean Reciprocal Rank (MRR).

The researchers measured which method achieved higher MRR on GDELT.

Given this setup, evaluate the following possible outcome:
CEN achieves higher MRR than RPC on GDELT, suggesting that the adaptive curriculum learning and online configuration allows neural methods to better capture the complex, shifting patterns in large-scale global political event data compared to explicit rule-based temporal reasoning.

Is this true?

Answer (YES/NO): NO